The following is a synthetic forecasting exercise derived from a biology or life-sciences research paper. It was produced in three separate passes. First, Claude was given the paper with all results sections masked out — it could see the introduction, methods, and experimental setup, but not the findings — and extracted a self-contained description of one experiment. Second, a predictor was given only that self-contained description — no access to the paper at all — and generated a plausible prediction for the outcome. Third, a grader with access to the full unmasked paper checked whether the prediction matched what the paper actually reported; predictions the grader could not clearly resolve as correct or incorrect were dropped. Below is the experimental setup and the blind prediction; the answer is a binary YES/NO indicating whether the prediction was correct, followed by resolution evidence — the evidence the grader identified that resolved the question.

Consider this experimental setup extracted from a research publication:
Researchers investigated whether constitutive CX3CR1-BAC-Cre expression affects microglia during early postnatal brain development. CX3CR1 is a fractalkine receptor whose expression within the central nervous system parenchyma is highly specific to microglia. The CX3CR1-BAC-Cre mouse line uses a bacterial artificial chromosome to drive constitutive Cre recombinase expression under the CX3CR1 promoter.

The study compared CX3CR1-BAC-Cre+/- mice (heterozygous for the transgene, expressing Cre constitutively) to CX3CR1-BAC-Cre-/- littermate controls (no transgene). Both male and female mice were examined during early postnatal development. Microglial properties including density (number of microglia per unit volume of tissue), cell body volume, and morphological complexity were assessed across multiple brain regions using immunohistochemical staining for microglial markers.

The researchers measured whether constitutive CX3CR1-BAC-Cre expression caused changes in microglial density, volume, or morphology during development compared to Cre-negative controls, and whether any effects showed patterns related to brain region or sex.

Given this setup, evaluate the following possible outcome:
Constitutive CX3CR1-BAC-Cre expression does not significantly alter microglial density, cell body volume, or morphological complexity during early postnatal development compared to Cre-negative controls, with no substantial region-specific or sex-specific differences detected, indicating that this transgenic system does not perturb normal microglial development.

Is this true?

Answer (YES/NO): NO